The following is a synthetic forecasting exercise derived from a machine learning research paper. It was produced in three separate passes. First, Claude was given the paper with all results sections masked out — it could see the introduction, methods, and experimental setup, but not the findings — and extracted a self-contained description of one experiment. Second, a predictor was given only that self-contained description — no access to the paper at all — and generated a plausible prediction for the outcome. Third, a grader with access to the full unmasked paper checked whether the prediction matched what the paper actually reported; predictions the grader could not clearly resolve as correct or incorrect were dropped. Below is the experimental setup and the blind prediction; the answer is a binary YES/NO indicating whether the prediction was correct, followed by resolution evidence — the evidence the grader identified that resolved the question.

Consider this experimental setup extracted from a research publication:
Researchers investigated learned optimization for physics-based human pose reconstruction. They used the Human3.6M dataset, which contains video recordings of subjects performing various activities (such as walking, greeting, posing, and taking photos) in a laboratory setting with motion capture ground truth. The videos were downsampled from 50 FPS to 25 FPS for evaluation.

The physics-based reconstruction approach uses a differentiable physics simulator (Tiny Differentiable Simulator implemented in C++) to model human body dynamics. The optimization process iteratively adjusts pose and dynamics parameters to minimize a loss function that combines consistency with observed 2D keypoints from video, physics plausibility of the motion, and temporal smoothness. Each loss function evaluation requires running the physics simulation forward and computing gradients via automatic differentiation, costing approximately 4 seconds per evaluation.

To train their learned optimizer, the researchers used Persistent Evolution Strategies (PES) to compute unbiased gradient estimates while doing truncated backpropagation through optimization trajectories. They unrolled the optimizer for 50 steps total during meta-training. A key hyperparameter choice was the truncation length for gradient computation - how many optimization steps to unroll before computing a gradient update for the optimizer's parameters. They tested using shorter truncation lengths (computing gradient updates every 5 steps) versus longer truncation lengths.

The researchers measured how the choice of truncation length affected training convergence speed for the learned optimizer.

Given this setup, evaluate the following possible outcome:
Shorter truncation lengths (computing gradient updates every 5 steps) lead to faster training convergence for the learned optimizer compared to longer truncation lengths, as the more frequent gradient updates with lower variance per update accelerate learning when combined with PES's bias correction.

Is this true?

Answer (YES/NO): YES